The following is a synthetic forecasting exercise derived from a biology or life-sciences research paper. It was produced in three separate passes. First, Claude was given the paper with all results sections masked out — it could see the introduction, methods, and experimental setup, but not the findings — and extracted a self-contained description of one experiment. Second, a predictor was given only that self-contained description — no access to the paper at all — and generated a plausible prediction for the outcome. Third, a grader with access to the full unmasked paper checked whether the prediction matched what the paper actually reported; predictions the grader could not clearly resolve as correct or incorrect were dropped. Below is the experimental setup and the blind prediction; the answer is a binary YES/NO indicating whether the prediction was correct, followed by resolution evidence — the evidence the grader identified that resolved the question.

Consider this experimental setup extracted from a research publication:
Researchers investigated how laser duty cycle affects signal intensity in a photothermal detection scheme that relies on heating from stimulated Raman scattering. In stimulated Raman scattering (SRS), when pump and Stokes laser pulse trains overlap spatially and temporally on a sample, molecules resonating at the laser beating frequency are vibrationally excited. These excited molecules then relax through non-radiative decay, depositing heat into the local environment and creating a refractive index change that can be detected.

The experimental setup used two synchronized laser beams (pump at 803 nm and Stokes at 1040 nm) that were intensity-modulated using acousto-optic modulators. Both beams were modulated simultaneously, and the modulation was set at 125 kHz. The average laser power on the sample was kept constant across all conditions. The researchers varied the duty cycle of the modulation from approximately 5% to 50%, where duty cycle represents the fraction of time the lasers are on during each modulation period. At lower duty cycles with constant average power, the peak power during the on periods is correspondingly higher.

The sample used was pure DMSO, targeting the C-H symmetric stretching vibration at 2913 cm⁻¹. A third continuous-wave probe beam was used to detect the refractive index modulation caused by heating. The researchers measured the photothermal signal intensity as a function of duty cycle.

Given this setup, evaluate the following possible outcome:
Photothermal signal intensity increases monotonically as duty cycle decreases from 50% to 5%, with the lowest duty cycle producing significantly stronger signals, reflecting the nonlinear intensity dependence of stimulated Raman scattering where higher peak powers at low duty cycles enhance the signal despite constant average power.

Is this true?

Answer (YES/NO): YES